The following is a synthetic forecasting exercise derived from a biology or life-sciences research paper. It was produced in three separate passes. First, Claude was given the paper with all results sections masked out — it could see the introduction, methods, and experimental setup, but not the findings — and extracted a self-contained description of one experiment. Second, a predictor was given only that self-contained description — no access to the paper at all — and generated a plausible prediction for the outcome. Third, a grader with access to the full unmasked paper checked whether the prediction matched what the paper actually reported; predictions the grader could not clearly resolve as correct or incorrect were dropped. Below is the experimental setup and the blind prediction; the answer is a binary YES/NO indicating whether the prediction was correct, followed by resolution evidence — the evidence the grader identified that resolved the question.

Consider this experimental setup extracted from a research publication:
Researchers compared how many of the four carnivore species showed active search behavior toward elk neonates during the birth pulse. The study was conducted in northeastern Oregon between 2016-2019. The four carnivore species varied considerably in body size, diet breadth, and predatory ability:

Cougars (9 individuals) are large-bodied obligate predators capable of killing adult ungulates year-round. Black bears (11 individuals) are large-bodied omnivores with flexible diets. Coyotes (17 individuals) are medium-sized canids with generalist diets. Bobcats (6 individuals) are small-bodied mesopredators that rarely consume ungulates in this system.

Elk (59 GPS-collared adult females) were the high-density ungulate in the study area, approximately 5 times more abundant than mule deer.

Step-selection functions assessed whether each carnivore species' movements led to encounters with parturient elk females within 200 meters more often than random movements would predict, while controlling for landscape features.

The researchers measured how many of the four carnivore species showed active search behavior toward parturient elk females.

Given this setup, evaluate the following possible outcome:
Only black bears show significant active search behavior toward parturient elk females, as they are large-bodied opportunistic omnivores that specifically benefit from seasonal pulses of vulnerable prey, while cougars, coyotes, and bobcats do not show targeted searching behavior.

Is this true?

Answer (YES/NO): NO